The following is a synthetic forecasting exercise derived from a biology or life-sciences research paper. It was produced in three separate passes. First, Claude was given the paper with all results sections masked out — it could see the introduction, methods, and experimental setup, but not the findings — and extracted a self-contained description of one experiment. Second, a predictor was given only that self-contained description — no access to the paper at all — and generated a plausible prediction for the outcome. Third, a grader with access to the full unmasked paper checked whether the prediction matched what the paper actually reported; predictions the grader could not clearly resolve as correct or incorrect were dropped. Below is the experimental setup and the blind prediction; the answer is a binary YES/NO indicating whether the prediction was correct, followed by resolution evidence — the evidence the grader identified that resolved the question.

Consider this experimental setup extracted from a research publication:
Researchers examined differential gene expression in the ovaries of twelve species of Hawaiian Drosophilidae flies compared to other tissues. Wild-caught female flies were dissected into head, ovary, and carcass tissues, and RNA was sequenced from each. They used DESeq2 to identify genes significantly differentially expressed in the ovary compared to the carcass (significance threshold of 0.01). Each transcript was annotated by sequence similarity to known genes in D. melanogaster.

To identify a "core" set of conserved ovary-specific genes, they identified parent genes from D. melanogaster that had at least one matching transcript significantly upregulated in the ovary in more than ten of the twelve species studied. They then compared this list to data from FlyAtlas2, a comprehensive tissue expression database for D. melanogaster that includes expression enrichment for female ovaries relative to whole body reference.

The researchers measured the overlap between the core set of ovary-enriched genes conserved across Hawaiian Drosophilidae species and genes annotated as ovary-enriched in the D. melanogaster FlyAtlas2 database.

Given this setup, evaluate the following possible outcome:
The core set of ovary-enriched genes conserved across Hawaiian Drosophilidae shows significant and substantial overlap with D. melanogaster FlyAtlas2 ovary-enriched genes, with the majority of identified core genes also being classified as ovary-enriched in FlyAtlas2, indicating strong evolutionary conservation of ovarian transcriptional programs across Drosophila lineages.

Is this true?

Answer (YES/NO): YES